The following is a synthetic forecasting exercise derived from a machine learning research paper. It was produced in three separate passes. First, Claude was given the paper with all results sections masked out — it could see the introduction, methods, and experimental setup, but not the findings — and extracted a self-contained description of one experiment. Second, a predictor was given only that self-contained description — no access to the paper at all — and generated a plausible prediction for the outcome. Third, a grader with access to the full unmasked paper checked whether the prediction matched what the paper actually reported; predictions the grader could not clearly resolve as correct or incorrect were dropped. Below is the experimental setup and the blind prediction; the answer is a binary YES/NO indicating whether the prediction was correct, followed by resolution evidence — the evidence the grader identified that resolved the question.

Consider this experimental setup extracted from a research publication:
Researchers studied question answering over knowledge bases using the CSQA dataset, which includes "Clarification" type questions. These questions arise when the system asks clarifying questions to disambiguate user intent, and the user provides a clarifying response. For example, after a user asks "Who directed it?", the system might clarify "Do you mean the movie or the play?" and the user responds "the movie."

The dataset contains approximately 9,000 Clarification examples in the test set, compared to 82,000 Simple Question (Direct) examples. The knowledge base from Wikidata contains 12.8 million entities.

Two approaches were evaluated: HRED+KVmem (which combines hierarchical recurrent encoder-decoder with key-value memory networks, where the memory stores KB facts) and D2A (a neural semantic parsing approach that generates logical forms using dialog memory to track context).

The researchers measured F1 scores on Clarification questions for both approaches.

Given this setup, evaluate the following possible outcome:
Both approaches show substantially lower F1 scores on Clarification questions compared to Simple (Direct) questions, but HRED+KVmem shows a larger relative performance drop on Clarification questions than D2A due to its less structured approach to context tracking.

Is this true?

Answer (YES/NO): NO